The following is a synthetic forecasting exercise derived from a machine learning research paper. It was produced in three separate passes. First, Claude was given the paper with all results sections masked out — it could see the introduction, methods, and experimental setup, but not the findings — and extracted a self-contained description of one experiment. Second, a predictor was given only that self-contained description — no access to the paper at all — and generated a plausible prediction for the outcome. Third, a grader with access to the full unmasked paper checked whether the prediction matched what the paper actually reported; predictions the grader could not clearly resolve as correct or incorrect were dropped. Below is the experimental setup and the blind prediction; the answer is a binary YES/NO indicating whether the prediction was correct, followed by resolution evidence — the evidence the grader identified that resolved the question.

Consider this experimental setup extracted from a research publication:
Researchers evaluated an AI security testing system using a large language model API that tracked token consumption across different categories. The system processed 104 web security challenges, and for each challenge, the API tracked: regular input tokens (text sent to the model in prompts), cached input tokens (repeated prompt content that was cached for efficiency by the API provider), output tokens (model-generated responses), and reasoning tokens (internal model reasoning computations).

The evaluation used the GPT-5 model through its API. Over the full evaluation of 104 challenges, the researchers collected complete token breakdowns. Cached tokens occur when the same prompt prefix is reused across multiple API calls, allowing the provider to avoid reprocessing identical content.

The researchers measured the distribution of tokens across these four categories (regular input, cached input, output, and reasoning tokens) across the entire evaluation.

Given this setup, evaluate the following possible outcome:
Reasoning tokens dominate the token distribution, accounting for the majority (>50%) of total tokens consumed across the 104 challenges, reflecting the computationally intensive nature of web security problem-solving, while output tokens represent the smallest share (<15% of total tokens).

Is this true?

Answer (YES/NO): NO